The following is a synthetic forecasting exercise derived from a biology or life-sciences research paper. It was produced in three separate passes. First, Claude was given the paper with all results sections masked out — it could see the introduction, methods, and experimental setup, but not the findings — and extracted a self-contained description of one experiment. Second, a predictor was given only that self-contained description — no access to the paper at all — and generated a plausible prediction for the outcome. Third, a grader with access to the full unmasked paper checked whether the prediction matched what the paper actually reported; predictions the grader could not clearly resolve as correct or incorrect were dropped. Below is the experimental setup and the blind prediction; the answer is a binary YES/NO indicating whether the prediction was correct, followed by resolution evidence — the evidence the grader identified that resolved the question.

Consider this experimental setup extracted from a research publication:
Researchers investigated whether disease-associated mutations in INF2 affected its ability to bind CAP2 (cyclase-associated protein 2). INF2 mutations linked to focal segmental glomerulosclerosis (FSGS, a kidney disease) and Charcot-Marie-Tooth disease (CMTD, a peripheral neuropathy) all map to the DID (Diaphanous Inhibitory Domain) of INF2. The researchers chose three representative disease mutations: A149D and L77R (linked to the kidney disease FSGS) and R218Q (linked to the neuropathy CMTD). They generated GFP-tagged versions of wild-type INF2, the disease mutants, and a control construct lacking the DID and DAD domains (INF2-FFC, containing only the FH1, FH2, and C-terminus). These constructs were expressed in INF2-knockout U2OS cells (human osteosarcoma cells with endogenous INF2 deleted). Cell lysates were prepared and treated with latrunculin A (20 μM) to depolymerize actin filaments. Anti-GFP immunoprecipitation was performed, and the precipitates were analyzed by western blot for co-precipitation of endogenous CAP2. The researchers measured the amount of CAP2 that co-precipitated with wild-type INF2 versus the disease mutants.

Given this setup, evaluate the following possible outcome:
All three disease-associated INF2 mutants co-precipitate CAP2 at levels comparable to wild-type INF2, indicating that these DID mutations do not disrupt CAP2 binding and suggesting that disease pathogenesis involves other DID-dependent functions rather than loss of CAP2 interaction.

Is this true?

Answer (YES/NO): NO